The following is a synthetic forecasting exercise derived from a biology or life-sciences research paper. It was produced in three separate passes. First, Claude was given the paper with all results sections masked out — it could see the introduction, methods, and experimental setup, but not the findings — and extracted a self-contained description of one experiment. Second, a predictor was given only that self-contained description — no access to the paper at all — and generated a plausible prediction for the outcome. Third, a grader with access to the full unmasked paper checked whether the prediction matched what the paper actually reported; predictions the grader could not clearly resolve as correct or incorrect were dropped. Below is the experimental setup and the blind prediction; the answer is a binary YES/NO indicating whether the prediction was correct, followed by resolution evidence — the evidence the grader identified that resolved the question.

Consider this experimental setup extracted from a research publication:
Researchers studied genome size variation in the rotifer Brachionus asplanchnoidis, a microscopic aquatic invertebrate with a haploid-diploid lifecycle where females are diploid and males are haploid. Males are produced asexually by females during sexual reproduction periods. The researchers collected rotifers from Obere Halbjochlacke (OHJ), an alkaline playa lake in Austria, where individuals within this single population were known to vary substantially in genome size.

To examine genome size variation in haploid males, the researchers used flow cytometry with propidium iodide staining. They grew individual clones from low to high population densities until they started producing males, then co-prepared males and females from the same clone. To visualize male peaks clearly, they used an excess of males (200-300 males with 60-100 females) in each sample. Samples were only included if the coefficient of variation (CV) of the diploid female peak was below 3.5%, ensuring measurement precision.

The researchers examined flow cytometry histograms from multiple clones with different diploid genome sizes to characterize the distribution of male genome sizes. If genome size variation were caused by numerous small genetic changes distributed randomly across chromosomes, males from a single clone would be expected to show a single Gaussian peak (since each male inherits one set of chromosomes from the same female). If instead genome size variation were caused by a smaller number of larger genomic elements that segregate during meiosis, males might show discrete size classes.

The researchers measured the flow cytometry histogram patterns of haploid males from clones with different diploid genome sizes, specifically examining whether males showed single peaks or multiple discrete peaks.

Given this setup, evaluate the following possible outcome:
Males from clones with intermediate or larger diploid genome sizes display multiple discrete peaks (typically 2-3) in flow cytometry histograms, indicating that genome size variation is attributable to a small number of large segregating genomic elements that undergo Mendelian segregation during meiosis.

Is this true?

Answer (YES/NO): NO